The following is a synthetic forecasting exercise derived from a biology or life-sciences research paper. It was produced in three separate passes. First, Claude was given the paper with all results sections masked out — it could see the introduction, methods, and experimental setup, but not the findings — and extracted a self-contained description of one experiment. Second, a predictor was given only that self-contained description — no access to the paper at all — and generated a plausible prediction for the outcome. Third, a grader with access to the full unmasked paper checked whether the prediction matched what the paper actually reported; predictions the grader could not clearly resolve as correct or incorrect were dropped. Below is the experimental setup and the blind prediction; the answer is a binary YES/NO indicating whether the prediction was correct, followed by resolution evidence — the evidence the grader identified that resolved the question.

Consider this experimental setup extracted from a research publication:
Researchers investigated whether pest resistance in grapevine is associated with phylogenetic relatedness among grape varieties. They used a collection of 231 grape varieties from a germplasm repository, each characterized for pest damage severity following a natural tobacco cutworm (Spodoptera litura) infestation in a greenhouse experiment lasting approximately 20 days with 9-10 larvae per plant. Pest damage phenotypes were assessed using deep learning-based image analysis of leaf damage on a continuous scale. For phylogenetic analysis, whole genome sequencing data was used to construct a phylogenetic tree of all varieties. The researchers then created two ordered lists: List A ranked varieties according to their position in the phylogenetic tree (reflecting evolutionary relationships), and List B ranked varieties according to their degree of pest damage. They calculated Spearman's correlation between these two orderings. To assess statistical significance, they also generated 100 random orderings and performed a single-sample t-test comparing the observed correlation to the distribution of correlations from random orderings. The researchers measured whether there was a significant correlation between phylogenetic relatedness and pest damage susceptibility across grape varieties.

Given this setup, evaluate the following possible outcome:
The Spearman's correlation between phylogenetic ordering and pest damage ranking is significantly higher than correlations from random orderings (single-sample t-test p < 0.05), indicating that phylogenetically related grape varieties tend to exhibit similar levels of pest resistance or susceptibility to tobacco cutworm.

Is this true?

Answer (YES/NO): YES